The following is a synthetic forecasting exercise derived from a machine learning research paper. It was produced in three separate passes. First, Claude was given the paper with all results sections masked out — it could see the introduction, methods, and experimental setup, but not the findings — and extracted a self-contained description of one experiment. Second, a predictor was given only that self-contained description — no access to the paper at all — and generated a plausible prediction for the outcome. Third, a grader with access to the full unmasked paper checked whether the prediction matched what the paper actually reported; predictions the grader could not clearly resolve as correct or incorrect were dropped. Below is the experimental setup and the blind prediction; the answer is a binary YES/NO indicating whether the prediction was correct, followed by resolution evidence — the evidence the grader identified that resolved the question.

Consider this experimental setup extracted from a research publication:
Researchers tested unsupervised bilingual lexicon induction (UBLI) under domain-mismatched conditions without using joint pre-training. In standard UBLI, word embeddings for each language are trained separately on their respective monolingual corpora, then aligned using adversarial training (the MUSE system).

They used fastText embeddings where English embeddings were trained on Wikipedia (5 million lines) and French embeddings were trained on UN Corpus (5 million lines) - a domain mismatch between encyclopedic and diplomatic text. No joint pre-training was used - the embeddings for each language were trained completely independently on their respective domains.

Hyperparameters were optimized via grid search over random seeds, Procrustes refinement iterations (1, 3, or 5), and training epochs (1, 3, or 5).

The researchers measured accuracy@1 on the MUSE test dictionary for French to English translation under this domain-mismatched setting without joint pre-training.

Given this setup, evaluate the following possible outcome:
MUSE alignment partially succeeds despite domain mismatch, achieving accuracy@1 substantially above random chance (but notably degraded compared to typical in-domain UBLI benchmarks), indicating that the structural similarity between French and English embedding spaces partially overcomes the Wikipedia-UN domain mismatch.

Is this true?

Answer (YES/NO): YES